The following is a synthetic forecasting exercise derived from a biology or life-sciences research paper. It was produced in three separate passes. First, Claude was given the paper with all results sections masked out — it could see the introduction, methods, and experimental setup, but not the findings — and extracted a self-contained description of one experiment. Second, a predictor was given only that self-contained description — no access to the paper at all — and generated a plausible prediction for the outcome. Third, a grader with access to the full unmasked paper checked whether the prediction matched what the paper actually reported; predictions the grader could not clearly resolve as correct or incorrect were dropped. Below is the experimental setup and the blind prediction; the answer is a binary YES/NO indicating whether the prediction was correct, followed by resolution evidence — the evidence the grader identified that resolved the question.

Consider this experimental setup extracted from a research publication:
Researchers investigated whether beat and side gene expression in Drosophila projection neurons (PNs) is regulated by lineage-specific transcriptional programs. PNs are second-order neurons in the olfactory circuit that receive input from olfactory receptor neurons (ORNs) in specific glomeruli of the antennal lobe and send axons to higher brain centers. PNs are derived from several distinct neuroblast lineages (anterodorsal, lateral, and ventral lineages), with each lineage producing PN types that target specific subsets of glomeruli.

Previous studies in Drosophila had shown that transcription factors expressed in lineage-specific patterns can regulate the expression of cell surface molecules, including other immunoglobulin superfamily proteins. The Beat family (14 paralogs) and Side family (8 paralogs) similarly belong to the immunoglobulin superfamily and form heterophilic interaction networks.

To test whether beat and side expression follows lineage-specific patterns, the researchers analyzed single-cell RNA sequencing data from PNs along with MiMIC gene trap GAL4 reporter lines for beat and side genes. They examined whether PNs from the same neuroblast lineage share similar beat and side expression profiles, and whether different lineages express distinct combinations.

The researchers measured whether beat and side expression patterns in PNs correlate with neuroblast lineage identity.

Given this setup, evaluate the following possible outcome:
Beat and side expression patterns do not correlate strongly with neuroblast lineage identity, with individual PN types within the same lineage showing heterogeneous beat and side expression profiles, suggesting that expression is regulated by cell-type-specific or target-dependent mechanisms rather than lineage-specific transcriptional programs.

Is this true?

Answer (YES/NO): NO